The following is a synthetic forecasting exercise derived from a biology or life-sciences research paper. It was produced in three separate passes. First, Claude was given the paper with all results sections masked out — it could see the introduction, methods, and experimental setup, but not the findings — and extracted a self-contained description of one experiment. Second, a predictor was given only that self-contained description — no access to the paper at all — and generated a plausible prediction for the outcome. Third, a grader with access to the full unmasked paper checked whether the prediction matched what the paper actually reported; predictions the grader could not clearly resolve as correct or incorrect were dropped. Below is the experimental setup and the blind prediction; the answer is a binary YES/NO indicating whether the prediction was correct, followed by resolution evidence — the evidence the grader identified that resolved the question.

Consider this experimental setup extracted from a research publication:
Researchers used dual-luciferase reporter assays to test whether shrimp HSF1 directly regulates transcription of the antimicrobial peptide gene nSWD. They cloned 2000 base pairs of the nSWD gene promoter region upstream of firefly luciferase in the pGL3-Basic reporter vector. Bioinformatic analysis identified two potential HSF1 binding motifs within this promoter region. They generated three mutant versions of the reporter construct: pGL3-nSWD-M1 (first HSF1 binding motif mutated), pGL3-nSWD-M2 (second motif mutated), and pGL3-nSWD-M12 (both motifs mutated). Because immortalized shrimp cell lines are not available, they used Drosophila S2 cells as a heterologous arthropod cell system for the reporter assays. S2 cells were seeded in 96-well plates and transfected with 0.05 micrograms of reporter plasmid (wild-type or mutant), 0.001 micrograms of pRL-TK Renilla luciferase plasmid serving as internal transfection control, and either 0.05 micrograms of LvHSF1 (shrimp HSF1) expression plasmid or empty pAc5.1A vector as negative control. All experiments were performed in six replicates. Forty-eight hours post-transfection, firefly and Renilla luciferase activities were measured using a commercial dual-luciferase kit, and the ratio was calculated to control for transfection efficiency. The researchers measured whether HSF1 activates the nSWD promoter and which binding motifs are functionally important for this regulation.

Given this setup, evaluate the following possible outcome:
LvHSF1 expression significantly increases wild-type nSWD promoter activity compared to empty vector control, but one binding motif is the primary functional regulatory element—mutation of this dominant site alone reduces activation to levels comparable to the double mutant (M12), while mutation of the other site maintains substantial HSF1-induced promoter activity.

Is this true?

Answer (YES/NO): NO